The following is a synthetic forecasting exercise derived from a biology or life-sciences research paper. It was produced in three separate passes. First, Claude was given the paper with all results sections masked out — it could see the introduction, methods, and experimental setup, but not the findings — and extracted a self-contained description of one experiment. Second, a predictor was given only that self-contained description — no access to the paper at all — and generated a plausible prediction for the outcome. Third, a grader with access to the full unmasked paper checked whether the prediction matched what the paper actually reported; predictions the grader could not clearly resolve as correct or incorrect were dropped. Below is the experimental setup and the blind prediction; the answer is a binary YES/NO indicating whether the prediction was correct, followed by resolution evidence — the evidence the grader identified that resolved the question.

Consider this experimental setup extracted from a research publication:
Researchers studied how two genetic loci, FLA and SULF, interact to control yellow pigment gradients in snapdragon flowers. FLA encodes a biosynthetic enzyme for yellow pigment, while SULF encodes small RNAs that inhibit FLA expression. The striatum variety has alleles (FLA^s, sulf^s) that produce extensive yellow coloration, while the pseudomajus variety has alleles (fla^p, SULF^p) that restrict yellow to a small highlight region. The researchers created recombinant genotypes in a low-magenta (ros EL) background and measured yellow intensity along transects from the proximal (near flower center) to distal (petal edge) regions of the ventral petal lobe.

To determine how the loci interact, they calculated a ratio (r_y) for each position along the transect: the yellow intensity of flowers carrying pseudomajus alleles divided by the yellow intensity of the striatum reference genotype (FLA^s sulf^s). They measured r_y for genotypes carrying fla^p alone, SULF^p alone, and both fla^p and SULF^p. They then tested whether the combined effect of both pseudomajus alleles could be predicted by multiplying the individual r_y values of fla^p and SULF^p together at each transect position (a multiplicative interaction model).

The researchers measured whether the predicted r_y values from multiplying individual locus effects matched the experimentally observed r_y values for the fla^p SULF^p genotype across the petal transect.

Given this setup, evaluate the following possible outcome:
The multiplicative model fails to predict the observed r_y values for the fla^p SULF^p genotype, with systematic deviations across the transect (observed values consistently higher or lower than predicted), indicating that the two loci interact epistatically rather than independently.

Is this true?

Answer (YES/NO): NO